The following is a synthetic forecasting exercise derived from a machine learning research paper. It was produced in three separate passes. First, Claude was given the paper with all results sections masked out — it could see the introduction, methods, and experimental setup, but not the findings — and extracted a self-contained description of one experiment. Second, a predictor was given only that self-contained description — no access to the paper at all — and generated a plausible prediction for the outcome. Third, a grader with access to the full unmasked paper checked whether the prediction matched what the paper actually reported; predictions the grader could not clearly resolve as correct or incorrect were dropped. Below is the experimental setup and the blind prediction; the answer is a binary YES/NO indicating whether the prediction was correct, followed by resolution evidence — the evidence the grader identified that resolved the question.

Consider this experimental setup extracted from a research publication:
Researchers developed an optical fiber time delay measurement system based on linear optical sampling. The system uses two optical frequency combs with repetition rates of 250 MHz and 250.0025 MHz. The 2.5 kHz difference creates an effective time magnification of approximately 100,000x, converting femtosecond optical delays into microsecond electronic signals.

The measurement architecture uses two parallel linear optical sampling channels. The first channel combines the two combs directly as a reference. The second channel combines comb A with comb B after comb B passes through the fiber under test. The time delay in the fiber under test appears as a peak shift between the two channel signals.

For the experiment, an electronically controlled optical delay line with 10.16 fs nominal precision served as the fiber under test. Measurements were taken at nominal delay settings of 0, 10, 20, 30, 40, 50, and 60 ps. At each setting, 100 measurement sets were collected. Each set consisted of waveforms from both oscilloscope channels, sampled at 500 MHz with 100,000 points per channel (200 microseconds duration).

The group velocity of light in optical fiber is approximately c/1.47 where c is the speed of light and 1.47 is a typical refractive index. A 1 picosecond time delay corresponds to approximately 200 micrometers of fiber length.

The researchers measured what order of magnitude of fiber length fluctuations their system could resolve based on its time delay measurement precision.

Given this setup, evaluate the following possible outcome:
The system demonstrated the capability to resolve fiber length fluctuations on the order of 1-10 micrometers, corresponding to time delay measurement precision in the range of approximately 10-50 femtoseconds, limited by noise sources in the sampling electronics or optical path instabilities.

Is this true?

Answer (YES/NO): NO